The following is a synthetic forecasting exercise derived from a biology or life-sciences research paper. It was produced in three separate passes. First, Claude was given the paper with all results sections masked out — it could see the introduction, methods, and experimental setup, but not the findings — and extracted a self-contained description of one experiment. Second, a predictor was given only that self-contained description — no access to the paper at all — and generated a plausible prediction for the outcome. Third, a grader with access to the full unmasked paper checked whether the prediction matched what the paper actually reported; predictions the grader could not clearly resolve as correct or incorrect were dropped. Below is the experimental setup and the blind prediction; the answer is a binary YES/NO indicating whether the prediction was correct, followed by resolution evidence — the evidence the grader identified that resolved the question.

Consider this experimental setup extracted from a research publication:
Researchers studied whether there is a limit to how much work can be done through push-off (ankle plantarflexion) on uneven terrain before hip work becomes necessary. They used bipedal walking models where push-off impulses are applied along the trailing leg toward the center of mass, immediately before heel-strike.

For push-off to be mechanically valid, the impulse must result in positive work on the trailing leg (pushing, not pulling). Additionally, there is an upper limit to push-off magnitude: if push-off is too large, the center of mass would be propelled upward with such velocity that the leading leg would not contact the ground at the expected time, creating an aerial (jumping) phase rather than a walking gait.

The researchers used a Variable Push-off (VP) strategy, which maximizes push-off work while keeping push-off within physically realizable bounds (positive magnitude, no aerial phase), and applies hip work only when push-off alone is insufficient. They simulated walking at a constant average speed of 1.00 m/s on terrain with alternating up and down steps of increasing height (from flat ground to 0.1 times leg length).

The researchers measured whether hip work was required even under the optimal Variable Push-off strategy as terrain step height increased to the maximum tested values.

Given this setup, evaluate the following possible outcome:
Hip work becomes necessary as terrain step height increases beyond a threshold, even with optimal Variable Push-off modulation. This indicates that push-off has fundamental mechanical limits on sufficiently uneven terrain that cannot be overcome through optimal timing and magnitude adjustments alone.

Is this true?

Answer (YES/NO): YES